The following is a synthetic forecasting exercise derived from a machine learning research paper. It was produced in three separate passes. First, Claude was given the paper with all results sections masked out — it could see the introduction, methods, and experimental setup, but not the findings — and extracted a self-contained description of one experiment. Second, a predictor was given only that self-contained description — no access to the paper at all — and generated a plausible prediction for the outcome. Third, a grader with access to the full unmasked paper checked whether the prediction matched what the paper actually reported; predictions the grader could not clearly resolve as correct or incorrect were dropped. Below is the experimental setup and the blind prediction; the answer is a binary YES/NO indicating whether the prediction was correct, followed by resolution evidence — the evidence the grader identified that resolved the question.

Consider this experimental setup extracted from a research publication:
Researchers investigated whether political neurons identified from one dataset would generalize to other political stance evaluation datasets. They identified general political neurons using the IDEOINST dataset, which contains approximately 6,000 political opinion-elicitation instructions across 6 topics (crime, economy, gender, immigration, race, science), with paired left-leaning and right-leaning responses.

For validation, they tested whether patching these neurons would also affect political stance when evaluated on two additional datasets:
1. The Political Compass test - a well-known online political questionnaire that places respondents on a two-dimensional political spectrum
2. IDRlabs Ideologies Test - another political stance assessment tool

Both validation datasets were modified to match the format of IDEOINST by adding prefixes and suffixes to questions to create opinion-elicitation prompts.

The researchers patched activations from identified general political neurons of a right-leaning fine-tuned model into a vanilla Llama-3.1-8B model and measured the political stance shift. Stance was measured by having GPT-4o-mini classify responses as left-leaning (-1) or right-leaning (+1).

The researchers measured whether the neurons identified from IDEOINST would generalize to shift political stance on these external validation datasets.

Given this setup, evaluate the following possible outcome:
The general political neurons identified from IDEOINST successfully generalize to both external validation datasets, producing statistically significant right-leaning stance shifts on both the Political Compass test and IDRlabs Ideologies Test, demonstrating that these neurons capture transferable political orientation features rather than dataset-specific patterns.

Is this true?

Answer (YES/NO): YES